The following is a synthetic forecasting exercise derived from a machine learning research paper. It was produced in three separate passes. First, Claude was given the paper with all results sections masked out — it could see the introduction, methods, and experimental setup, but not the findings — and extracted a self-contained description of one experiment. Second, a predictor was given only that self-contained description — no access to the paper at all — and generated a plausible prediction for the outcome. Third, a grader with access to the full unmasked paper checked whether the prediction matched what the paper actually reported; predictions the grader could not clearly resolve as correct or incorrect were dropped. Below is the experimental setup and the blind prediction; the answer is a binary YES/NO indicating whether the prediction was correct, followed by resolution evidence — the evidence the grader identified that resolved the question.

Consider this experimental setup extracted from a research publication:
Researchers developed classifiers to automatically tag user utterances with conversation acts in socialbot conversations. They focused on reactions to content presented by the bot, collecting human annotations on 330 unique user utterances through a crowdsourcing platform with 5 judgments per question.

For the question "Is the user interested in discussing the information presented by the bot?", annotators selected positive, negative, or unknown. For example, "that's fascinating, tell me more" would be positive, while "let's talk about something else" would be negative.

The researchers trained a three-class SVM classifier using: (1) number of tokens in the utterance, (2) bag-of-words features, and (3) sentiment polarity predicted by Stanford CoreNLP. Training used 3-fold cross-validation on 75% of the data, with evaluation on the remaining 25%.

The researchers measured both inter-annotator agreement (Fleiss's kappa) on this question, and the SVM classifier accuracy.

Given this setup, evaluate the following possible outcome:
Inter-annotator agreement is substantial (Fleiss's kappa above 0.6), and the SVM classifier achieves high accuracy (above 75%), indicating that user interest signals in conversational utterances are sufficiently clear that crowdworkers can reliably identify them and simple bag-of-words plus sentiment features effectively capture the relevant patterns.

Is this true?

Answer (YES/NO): NO